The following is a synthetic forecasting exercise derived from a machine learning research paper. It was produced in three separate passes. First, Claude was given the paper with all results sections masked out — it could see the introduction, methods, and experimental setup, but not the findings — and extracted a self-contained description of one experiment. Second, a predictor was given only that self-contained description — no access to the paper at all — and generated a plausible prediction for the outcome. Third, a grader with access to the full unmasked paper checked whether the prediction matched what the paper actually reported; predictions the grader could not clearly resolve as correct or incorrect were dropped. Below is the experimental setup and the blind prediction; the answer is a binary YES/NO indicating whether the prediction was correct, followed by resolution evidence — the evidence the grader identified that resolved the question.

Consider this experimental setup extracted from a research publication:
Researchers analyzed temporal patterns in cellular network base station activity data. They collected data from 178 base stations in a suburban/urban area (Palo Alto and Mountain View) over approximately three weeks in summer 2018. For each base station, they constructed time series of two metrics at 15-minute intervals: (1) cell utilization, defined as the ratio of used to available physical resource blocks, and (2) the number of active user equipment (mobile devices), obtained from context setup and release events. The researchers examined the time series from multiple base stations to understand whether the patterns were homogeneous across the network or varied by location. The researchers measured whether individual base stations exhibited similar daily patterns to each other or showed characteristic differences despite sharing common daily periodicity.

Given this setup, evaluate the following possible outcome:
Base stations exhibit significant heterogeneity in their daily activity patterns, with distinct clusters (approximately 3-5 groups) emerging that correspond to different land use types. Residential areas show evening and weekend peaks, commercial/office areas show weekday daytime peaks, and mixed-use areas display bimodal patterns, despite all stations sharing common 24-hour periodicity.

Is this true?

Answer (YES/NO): NO